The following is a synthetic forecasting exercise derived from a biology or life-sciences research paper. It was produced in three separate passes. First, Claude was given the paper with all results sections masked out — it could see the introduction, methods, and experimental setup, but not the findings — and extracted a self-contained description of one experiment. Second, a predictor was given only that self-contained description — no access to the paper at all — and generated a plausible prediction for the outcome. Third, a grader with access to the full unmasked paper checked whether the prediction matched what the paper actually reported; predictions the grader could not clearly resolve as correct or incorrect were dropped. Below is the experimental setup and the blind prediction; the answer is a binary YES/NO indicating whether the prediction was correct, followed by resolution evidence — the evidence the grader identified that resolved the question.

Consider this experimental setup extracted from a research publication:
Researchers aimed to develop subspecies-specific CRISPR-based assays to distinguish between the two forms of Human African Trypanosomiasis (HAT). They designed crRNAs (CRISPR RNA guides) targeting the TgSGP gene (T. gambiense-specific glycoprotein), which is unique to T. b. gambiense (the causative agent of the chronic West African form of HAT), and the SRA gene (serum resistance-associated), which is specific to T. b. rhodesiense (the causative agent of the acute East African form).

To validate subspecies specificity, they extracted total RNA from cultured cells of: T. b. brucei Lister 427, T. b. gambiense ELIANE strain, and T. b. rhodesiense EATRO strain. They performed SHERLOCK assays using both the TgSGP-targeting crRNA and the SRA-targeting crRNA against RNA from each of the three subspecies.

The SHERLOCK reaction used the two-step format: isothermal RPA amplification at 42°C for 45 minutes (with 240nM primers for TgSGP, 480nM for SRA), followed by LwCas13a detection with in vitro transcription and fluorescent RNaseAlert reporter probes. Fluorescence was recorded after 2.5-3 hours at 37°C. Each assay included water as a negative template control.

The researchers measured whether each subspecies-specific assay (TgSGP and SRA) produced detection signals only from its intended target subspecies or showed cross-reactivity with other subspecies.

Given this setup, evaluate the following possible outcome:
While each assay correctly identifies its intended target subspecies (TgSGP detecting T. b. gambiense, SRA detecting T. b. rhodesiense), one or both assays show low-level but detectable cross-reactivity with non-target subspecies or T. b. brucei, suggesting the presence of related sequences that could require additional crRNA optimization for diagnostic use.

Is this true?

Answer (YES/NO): NO